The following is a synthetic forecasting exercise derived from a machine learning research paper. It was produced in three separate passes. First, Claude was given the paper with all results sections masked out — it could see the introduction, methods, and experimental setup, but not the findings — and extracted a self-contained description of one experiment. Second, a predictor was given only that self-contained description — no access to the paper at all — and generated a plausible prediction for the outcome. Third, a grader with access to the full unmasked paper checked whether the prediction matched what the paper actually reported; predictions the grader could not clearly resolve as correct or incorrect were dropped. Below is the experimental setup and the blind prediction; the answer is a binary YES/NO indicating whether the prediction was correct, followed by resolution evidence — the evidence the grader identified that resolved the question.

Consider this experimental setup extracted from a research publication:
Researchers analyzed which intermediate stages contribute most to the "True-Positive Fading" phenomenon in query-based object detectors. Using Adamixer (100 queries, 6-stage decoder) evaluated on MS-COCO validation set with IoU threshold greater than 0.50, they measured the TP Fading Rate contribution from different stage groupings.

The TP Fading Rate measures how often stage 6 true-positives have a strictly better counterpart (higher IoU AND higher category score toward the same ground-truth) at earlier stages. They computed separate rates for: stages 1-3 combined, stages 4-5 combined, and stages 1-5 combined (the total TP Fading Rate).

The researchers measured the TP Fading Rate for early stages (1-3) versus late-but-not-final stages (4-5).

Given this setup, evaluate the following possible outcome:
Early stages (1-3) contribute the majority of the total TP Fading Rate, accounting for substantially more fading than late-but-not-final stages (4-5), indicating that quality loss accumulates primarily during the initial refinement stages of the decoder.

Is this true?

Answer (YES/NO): NO